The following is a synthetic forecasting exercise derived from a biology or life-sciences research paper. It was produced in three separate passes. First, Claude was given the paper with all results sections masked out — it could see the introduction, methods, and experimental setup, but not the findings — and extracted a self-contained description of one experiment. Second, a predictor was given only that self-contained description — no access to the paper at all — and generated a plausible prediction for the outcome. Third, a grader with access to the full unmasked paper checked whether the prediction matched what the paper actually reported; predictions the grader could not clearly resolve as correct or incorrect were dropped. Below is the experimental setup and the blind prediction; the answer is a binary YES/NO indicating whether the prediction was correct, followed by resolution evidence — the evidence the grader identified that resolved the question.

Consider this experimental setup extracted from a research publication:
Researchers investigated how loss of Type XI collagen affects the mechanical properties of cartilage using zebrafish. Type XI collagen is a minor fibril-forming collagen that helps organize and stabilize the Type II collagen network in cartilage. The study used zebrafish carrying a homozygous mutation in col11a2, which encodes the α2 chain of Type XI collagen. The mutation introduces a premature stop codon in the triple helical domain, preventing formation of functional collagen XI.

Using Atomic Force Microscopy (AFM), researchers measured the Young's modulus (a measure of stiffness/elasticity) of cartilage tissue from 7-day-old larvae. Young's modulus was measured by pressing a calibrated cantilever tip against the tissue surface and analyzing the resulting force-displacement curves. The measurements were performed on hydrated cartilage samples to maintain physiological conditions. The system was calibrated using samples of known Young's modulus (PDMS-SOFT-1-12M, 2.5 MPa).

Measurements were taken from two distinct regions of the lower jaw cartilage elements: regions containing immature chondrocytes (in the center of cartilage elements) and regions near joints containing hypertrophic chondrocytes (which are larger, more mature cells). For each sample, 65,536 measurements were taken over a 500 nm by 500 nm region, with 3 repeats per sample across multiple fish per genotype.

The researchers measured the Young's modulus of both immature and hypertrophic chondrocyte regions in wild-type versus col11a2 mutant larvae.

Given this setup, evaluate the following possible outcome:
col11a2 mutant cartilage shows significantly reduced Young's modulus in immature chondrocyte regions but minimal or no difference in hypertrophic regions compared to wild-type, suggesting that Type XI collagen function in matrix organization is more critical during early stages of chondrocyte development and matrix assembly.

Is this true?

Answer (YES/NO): NO